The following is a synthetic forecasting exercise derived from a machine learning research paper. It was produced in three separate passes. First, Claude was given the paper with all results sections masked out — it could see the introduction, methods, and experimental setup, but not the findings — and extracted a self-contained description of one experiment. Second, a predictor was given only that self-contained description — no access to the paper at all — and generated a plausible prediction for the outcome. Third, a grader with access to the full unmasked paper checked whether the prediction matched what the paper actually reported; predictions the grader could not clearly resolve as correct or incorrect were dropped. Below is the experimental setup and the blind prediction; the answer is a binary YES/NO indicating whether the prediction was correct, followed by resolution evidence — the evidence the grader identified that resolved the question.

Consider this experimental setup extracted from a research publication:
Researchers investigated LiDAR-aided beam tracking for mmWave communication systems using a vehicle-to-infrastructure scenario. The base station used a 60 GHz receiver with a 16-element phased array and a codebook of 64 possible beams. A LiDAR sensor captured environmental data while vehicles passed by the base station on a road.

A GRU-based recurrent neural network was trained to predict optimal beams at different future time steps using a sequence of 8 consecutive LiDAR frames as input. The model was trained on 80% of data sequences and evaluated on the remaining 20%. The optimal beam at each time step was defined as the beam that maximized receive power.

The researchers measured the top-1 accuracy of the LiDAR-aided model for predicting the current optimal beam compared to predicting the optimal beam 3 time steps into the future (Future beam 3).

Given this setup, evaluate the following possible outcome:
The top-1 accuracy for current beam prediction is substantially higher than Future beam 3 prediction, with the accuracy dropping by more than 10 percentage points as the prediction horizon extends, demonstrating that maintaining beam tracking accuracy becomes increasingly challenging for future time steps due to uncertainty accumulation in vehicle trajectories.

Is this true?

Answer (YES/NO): YES